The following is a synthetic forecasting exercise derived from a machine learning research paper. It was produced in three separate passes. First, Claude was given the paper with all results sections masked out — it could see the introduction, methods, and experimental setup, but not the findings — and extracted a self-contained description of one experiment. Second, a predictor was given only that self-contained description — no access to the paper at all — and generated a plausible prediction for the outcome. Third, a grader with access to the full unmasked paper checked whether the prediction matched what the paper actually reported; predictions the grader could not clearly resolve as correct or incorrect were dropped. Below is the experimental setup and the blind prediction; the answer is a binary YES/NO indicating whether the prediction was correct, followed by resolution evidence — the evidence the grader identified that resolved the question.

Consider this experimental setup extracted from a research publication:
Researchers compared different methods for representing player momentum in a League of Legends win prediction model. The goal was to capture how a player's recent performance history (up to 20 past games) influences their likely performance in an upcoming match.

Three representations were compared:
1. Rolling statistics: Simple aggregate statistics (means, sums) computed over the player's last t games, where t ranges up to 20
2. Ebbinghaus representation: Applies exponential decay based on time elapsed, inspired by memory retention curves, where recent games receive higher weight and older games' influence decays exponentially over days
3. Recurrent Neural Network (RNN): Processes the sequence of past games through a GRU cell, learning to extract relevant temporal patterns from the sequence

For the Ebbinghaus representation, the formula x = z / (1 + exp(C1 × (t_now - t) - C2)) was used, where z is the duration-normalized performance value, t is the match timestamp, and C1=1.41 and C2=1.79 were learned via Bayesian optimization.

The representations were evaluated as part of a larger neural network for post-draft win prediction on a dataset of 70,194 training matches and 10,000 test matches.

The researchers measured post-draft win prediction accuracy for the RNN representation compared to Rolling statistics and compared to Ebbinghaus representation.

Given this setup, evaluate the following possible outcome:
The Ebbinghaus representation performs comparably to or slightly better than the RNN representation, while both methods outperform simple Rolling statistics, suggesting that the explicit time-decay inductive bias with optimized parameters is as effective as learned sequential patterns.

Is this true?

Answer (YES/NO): NO